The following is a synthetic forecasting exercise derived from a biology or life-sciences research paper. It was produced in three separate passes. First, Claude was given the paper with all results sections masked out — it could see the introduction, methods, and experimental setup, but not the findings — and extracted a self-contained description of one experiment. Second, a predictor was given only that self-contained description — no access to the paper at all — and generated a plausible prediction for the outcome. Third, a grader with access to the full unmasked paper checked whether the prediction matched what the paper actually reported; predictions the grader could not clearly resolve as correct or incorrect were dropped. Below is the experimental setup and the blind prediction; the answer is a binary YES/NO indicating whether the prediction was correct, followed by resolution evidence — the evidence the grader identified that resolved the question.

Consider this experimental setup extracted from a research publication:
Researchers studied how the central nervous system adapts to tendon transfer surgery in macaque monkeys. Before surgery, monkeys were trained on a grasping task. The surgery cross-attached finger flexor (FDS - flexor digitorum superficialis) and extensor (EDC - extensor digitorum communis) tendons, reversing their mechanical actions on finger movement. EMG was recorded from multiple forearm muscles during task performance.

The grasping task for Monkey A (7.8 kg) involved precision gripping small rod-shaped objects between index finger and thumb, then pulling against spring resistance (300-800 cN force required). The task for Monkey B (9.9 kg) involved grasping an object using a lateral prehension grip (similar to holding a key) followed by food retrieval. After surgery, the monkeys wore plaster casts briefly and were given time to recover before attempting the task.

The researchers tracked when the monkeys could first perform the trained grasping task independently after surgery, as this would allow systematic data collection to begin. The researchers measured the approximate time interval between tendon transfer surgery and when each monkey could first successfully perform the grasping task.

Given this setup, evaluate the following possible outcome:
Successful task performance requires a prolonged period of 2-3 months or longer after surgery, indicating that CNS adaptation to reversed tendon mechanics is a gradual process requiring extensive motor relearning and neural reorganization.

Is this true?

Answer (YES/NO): NO